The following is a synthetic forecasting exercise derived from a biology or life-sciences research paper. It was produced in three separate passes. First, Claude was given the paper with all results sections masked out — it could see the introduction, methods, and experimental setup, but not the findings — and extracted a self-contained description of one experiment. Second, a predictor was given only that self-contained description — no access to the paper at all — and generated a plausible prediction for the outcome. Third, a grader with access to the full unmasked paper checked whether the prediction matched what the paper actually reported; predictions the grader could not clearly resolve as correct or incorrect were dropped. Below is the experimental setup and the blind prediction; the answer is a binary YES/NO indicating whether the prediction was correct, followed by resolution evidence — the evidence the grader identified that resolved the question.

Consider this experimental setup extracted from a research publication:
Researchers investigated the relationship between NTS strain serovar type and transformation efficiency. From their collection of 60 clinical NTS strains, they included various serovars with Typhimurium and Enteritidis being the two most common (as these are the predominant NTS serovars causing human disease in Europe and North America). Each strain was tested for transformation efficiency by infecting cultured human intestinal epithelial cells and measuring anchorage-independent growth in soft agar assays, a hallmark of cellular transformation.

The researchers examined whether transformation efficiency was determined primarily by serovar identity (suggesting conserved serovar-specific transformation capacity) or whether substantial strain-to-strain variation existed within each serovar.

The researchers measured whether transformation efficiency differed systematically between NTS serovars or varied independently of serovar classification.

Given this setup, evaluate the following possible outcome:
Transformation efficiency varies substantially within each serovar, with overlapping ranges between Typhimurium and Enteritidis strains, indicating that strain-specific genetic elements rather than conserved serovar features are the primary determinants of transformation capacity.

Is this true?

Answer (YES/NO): YES